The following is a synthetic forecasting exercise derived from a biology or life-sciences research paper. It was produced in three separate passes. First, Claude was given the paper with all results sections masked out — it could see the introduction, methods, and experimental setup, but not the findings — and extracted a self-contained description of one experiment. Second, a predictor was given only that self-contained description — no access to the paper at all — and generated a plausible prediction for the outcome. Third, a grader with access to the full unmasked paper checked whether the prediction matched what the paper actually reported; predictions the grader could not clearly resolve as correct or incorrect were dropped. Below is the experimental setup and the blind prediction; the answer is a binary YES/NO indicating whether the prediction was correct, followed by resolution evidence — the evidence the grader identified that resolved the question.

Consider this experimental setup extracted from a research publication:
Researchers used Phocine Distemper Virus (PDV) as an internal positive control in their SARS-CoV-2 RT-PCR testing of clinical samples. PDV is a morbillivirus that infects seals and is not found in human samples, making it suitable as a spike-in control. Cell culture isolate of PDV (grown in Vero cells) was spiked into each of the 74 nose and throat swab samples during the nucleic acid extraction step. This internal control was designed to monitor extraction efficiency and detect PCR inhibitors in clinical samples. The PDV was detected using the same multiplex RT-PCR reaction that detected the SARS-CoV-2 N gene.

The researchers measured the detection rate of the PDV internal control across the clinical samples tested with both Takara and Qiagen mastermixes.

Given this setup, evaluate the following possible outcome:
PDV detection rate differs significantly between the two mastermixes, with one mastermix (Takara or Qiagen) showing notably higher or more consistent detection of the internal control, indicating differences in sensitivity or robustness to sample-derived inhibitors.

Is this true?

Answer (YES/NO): NO